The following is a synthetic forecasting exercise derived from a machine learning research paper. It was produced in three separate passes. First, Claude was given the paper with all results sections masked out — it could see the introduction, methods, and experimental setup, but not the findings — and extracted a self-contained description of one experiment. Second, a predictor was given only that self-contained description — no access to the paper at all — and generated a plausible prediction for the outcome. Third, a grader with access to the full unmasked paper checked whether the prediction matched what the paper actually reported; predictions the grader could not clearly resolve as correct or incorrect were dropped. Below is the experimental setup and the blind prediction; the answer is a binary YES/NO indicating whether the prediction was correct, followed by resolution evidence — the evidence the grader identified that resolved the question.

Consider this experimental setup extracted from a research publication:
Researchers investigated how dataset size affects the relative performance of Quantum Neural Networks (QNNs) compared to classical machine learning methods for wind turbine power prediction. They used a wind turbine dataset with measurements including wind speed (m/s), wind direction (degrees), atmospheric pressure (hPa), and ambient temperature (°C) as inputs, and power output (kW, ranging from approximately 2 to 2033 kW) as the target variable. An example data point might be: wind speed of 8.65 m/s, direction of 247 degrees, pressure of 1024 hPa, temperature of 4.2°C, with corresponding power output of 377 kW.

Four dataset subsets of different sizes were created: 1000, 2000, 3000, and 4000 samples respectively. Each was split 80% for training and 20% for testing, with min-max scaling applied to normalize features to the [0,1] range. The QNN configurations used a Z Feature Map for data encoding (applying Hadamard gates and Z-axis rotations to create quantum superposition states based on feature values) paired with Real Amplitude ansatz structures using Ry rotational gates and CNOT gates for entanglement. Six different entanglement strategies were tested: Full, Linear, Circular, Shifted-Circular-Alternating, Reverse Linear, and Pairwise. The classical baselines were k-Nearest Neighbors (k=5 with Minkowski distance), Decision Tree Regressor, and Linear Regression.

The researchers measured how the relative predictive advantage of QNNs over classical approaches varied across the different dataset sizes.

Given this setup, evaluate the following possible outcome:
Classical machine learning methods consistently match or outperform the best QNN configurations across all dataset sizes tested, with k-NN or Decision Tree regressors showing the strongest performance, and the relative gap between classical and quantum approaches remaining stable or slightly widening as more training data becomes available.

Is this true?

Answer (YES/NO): NO